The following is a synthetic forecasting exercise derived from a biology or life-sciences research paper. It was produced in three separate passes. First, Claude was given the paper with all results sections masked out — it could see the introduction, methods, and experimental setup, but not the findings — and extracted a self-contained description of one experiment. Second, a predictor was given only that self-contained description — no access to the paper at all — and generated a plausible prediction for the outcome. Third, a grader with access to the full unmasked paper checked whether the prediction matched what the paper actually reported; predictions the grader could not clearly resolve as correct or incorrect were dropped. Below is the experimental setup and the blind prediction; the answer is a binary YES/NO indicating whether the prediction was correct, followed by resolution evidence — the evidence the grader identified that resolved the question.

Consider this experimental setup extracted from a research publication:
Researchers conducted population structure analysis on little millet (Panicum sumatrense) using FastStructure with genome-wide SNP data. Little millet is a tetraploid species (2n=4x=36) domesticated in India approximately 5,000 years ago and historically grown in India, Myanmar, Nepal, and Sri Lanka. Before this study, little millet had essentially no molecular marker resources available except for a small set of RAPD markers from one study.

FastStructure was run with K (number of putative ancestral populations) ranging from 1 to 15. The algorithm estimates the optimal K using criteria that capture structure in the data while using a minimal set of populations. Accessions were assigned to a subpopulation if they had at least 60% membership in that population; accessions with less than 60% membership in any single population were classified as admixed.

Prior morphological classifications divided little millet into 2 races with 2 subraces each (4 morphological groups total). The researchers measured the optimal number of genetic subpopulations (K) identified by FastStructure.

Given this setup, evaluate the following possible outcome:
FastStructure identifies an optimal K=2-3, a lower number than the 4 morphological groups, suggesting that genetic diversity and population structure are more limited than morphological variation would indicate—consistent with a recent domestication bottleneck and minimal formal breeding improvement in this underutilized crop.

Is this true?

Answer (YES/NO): NO